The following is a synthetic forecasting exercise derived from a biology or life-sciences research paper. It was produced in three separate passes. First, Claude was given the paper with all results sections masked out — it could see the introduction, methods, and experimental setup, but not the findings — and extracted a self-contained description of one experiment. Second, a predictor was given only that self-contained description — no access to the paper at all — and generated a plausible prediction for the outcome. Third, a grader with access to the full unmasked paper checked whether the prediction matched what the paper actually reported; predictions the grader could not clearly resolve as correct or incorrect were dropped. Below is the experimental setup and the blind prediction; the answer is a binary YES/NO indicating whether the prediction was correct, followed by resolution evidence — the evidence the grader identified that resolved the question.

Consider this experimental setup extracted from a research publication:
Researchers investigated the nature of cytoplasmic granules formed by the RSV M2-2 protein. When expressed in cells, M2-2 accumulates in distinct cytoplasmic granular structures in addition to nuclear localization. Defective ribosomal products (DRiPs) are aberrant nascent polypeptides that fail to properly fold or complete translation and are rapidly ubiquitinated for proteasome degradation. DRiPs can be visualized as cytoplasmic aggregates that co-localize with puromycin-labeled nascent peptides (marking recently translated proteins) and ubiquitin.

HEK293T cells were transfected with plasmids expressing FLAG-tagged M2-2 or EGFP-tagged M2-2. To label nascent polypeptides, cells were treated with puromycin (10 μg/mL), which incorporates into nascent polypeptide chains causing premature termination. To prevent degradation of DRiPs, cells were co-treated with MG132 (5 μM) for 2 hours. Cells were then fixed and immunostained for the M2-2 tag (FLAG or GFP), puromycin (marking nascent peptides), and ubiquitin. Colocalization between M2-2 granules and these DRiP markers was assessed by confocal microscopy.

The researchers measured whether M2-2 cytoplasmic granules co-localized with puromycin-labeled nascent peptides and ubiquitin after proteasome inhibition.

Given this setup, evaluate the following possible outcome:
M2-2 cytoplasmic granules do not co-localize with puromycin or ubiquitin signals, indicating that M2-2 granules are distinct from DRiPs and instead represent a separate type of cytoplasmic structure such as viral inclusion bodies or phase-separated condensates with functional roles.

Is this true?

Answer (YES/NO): NO